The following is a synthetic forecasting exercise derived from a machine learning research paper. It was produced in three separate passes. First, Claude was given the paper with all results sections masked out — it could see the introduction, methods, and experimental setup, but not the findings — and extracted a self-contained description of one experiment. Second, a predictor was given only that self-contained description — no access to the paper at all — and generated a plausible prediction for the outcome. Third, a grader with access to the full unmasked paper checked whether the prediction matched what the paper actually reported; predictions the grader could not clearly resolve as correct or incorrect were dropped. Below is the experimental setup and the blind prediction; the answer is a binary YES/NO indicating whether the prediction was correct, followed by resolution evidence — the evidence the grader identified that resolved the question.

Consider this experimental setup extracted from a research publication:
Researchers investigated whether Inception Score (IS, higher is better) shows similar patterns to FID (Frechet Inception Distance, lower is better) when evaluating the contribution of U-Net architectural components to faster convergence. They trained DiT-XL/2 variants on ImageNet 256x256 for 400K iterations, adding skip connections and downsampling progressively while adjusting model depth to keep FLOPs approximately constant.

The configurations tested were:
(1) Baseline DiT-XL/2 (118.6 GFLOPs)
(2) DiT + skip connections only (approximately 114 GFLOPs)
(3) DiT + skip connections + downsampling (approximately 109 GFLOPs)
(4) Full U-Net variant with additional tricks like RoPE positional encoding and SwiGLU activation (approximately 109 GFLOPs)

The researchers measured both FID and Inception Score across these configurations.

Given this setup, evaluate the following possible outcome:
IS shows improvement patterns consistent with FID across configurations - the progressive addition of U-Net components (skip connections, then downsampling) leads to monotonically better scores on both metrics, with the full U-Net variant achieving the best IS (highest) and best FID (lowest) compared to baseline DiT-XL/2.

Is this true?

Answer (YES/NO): YES